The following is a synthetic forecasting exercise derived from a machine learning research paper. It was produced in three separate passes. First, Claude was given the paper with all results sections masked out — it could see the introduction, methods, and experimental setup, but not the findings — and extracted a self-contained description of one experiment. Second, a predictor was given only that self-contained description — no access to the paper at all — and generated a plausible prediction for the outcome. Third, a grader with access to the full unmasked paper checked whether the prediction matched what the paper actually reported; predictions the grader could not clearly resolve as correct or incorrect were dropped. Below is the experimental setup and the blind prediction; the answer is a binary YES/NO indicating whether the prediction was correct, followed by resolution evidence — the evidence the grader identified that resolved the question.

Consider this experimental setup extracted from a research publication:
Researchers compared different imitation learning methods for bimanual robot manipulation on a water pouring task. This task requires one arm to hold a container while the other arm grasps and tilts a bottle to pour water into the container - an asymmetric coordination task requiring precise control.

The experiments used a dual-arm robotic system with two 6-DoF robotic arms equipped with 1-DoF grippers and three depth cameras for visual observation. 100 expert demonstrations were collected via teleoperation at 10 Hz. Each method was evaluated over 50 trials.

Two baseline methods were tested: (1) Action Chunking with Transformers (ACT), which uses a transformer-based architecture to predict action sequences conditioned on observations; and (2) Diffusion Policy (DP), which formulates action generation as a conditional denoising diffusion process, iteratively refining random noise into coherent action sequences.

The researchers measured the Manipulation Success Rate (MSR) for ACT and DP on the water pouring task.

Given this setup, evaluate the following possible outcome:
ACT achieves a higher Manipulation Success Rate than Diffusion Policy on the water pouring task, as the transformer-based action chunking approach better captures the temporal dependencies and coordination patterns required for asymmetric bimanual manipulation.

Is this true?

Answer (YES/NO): NO